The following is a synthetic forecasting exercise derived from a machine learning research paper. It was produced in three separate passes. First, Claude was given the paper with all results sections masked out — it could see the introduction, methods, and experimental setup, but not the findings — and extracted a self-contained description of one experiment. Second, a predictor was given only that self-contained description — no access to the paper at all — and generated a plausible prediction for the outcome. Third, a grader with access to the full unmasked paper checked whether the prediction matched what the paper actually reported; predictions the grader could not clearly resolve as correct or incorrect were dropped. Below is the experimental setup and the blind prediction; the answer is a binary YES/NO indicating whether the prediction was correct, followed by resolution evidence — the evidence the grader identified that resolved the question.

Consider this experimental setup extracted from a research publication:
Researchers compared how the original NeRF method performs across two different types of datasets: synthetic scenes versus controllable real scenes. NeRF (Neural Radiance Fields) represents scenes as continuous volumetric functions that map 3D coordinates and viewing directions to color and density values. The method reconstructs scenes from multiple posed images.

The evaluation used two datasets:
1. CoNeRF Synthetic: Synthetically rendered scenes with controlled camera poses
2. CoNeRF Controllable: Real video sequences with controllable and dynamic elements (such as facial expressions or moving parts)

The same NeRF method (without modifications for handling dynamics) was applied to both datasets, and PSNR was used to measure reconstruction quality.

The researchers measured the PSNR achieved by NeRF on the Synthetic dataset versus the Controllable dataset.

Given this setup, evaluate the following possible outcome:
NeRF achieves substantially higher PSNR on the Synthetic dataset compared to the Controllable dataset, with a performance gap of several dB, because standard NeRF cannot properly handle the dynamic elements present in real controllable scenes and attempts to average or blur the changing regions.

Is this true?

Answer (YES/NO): NO